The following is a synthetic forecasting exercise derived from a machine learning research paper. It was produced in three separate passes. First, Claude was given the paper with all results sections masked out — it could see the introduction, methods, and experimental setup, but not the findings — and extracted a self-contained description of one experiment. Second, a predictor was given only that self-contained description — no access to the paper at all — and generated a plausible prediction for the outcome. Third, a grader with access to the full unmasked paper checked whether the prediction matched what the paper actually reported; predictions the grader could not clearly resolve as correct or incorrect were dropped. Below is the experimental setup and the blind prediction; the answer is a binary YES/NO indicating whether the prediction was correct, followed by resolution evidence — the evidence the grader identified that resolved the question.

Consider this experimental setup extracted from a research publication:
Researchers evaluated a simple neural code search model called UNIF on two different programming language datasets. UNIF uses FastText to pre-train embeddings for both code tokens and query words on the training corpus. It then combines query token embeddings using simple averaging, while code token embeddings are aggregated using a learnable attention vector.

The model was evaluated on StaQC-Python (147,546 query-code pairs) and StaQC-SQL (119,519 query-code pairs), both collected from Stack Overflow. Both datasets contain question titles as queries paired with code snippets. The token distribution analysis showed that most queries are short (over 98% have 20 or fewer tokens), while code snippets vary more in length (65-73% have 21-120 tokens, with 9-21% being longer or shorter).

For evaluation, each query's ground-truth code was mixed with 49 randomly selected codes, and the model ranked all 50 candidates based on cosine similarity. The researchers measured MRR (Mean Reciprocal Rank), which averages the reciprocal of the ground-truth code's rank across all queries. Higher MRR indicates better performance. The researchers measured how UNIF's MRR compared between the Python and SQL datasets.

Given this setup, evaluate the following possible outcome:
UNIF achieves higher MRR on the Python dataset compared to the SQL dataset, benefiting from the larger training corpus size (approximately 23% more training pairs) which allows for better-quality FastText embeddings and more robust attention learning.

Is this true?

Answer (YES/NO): YES